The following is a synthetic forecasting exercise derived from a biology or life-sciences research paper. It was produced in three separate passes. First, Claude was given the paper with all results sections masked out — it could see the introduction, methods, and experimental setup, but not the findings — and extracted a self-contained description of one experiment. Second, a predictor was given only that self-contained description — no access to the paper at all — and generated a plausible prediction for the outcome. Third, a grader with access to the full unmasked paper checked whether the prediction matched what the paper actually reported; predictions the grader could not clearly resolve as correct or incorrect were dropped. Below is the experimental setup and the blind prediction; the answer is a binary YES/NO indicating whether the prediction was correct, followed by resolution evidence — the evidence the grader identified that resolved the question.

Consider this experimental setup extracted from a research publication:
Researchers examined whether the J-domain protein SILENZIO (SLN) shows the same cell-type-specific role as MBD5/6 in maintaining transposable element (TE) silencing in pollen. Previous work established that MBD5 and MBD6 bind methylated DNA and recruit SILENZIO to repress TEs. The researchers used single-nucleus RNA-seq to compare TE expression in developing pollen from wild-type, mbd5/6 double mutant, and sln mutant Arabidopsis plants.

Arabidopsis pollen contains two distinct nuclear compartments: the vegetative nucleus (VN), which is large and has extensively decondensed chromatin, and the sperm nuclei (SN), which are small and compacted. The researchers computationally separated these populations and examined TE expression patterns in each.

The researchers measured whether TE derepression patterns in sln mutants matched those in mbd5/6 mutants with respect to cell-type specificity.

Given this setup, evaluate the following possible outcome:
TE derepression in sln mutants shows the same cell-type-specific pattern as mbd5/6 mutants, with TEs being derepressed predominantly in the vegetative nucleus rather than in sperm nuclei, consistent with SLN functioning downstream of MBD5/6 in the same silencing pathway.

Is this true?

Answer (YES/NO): YES